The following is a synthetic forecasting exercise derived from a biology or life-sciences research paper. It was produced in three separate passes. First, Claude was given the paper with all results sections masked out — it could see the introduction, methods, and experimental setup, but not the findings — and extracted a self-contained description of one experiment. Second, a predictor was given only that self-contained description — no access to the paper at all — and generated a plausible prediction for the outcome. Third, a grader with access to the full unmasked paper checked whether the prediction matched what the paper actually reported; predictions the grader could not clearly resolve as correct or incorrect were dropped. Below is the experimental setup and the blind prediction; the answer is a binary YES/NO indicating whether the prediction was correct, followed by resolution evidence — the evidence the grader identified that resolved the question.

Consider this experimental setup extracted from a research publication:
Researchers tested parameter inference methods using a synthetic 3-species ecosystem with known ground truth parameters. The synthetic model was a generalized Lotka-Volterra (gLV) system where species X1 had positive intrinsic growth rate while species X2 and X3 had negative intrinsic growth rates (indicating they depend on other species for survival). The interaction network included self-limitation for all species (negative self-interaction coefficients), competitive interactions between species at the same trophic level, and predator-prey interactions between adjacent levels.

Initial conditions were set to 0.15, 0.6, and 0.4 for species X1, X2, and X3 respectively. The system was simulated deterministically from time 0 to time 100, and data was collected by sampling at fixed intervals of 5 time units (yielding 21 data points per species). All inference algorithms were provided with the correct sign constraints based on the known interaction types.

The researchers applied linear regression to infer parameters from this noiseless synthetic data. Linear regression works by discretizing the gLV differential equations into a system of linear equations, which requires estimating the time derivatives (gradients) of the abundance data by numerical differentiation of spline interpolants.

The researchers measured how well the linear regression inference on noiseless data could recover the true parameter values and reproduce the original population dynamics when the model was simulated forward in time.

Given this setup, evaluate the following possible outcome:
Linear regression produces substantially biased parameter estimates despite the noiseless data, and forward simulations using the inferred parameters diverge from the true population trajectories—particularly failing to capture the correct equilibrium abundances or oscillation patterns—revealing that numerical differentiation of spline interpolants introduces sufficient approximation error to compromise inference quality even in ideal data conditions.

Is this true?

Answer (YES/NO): NO